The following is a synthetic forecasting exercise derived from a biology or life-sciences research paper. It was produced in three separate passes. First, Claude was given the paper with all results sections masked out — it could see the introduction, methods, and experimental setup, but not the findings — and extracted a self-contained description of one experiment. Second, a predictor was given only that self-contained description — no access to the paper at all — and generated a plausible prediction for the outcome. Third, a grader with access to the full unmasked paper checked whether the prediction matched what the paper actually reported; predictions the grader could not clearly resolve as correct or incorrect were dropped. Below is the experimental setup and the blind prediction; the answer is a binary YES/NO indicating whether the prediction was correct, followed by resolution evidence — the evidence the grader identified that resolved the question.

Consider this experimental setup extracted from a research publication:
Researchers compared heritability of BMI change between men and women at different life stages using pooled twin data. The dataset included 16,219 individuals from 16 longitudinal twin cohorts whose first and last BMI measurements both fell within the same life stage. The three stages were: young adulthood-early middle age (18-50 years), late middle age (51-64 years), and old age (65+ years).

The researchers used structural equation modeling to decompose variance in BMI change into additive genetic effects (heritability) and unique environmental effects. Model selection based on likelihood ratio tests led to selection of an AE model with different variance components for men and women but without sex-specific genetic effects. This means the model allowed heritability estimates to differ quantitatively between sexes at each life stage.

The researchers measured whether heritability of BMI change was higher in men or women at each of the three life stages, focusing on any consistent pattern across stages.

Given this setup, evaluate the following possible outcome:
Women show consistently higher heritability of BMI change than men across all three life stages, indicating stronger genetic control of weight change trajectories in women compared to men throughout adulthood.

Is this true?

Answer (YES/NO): NO